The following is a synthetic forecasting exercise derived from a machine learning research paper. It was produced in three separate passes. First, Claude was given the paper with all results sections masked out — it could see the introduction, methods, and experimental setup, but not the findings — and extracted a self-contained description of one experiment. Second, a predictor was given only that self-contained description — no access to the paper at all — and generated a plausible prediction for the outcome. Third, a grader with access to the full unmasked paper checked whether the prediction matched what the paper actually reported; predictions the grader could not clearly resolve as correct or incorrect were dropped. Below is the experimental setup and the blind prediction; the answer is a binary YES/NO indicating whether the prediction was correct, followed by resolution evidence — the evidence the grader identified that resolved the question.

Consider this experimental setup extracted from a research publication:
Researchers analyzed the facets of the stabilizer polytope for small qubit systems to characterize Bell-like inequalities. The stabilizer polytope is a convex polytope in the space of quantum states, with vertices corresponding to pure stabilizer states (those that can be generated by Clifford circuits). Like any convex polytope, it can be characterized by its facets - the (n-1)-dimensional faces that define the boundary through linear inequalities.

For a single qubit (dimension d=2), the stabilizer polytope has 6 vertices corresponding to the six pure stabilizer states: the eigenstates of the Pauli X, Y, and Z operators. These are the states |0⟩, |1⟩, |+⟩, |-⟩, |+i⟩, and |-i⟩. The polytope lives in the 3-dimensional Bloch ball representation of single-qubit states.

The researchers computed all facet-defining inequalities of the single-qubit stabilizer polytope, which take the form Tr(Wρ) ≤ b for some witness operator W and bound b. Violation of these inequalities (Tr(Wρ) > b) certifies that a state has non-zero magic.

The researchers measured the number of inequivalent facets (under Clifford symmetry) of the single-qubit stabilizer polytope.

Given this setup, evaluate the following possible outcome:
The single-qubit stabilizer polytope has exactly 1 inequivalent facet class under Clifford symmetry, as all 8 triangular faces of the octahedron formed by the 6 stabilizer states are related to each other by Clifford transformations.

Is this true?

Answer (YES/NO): YES